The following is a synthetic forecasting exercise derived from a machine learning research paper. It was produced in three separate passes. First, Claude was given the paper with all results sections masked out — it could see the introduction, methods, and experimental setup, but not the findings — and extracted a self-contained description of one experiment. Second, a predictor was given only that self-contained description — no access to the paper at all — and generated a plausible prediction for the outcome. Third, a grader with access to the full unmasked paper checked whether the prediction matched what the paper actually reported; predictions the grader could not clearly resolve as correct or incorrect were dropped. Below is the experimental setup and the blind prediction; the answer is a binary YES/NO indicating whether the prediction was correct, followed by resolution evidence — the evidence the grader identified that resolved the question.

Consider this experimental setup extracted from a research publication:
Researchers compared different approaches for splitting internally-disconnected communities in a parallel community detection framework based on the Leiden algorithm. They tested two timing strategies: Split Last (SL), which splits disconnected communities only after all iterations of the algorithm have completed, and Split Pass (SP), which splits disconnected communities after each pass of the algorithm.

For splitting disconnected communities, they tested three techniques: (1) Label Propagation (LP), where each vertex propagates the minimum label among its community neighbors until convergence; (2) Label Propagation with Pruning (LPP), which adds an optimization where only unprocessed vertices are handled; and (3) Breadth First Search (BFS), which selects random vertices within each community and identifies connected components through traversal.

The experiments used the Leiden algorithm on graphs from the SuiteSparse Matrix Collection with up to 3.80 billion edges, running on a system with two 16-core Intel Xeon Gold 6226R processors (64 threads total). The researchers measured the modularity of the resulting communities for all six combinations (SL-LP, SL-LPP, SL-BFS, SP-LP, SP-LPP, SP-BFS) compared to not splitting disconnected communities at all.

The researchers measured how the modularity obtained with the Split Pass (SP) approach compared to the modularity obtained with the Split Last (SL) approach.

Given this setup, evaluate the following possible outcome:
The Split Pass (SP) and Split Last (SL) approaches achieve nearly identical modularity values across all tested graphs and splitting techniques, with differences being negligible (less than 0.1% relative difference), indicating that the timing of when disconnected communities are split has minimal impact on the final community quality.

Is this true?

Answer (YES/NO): NO